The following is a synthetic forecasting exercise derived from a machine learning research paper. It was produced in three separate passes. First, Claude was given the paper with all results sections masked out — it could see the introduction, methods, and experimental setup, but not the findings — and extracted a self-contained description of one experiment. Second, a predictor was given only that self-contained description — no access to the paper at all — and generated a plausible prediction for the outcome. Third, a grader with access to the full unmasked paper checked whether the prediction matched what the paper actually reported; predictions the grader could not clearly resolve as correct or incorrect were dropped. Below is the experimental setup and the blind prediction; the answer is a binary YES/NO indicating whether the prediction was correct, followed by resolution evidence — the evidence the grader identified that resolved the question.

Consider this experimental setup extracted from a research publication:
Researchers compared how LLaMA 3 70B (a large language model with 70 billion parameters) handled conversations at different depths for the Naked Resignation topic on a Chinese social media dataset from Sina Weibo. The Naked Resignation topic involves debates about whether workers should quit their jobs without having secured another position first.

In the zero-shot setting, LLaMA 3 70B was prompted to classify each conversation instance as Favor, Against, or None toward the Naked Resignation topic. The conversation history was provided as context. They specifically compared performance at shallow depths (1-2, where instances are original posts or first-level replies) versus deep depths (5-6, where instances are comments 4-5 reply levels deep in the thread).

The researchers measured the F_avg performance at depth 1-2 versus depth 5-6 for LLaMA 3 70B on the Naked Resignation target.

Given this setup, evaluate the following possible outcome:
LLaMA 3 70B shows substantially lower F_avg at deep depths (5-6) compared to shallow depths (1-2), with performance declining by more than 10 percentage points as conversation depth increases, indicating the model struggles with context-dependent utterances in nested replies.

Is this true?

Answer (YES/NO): YES